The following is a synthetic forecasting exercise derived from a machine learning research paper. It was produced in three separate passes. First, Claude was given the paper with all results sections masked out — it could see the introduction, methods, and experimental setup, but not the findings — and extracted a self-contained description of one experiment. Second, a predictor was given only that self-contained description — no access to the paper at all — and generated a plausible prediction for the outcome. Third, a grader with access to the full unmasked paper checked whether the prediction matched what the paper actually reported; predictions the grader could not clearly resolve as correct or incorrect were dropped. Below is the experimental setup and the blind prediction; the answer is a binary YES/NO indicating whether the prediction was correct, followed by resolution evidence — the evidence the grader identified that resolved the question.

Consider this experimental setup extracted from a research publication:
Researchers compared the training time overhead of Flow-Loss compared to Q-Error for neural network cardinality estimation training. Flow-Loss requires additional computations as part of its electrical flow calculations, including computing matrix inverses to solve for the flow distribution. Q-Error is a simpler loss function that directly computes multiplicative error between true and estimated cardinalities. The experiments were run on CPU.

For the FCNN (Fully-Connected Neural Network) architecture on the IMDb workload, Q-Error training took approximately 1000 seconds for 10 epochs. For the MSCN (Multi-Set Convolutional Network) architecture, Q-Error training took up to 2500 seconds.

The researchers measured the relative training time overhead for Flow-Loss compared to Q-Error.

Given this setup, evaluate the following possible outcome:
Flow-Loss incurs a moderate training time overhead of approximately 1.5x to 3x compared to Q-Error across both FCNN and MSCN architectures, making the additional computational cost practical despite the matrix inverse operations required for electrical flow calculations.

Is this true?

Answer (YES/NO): NO